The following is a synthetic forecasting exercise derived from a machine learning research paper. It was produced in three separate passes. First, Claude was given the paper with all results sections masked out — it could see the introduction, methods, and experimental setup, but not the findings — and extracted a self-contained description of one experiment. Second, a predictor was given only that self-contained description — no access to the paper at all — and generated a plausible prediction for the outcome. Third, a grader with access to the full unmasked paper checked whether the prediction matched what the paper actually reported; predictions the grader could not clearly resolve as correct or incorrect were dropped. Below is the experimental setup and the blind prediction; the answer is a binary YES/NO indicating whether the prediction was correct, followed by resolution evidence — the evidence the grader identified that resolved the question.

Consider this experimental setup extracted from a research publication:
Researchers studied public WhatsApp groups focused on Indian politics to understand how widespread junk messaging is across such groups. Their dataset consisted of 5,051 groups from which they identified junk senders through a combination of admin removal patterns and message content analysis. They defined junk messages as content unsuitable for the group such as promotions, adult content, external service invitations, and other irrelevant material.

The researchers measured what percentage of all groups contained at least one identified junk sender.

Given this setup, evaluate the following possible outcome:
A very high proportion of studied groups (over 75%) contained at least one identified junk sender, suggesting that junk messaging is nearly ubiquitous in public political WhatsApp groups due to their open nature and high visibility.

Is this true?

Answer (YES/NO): NO